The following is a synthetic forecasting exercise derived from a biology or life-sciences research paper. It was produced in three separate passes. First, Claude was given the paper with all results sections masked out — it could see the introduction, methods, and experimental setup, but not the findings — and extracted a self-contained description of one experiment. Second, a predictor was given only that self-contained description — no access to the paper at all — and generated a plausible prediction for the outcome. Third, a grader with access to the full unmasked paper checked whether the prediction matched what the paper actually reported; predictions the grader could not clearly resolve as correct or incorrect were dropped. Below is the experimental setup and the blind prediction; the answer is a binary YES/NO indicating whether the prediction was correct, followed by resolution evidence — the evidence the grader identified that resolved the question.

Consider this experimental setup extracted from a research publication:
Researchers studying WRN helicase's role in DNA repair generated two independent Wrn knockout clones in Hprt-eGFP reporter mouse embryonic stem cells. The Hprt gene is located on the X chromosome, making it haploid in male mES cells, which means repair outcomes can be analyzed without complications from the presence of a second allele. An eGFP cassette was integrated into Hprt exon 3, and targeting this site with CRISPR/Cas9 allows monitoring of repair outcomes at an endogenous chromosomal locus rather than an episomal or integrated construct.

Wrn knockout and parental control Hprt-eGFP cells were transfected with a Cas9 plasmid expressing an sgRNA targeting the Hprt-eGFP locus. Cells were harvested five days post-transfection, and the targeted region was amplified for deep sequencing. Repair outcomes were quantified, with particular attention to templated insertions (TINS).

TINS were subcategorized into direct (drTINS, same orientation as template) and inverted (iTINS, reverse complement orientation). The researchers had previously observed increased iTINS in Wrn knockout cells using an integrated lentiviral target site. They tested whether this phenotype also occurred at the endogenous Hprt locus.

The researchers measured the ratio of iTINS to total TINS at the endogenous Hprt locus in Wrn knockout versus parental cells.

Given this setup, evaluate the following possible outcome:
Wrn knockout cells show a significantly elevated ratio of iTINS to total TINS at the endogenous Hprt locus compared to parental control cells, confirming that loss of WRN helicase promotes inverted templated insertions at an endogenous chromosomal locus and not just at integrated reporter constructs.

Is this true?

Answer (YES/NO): YES